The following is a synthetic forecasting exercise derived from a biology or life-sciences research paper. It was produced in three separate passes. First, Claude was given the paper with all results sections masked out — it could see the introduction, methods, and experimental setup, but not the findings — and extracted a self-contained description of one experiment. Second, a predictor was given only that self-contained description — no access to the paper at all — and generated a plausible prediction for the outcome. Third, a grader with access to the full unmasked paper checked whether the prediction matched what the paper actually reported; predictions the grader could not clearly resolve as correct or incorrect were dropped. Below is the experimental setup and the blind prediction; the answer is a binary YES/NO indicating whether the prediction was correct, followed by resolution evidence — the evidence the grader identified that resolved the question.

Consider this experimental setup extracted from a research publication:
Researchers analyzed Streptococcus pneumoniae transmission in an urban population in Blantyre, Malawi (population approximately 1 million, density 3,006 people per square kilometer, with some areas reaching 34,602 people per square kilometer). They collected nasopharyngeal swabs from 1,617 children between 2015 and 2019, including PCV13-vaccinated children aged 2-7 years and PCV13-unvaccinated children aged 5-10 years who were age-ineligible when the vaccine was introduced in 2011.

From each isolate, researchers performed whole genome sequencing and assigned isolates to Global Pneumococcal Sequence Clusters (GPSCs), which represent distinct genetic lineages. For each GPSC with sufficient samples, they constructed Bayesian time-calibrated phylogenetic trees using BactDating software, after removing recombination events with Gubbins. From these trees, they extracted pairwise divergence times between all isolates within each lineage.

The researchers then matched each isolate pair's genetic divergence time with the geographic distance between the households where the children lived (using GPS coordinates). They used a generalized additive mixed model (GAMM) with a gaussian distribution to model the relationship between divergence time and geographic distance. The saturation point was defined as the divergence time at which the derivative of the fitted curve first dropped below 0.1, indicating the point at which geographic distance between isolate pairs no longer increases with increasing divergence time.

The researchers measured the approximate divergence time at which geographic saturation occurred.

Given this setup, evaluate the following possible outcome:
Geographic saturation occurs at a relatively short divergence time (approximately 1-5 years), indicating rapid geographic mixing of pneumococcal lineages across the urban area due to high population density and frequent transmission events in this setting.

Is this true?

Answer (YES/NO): NO